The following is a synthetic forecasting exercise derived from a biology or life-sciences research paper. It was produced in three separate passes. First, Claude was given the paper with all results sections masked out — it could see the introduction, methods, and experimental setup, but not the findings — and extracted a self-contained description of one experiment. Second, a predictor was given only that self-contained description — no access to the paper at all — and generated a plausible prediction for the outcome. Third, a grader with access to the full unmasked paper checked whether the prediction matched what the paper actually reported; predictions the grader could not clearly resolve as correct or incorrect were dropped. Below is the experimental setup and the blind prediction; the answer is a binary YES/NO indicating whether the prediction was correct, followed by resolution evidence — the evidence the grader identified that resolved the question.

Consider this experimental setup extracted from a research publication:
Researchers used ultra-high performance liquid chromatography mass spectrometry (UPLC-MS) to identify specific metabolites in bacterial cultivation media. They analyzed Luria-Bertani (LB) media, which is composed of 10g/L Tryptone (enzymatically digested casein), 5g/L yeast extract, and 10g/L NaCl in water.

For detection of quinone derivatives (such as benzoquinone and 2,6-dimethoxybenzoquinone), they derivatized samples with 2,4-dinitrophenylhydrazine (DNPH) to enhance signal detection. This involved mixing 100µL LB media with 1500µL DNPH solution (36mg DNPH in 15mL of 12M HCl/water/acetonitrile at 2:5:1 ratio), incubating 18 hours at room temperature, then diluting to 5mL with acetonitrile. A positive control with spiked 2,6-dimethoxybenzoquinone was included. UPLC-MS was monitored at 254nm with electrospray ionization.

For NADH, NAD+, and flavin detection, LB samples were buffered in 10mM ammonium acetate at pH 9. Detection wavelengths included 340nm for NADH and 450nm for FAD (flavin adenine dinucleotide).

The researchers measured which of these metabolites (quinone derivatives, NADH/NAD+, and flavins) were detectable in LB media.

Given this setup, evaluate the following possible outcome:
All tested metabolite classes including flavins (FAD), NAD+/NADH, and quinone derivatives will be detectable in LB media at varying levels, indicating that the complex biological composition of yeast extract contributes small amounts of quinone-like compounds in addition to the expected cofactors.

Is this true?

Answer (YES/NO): NO